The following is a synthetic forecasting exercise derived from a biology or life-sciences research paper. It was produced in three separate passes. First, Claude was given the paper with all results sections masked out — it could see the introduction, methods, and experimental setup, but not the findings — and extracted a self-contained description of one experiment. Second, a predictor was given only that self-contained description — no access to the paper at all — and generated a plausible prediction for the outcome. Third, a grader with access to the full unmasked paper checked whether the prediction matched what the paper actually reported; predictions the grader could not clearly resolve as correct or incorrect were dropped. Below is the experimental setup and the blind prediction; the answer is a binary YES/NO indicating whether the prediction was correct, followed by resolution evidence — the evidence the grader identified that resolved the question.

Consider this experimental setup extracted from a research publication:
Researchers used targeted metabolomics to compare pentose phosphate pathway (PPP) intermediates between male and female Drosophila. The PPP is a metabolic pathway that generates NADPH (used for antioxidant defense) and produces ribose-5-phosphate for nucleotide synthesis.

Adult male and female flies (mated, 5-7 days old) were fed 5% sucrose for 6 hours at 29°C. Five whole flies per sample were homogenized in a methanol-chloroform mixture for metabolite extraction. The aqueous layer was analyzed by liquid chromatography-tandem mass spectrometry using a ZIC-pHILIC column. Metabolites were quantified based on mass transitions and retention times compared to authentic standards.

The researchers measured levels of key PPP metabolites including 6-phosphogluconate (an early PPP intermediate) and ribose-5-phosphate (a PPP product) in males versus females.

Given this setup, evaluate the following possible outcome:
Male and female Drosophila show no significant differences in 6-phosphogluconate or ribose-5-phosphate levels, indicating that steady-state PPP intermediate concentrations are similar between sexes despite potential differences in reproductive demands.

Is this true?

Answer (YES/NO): NO